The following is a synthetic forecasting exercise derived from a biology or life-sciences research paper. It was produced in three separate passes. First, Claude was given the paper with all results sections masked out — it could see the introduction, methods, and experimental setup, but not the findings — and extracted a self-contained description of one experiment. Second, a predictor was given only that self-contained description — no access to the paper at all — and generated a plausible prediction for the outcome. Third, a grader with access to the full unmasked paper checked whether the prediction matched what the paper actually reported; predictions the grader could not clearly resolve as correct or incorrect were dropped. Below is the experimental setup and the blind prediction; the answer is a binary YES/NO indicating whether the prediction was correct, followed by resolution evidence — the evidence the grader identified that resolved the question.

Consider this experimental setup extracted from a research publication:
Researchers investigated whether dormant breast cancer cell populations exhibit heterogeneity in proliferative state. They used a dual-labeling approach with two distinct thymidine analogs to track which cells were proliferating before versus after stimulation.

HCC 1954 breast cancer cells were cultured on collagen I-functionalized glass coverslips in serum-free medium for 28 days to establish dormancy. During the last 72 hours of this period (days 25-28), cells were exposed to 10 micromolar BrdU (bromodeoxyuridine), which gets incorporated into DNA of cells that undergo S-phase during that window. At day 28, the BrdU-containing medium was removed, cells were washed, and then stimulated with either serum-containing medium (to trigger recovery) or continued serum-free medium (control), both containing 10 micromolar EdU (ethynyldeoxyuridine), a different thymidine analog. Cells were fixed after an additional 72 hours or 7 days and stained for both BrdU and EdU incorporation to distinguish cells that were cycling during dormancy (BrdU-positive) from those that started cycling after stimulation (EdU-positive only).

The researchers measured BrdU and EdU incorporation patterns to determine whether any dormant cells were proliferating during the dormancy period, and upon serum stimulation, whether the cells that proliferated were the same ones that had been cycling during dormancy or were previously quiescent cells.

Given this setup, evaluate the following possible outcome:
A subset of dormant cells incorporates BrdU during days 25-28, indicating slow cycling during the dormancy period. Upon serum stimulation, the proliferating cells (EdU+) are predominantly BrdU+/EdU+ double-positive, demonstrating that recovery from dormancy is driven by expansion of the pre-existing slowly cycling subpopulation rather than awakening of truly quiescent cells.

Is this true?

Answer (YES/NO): NO